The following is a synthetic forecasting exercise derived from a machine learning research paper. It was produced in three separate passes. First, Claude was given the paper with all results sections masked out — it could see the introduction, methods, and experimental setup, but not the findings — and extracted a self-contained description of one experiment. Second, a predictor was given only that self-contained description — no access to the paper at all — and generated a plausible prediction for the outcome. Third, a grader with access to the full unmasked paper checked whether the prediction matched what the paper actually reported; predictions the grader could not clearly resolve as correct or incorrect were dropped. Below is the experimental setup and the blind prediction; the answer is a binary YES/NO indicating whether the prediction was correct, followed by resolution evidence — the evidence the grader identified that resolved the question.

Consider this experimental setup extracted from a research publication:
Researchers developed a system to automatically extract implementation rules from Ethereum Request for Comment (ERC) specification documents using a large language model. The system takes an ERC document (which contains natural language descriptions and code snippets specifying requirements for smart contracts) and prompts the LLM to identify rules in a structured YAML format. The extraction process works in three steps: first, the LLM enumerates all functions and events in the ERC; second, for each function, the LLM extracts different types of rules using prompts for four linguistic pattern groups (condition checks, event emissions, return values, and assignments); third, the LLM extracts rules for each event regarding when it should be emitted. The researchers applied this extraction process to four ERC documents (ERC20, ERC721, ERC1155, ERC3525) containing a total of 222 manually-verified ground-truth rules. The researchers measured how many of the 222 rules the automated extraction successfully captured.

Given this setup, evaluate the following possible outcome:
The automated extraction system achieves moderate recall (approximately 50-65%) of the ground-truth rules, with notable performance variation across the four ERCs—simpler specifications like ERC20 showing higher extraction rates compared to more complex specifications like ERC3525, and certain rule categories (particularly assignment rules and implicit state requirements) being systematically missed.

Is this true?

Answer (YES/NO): NO